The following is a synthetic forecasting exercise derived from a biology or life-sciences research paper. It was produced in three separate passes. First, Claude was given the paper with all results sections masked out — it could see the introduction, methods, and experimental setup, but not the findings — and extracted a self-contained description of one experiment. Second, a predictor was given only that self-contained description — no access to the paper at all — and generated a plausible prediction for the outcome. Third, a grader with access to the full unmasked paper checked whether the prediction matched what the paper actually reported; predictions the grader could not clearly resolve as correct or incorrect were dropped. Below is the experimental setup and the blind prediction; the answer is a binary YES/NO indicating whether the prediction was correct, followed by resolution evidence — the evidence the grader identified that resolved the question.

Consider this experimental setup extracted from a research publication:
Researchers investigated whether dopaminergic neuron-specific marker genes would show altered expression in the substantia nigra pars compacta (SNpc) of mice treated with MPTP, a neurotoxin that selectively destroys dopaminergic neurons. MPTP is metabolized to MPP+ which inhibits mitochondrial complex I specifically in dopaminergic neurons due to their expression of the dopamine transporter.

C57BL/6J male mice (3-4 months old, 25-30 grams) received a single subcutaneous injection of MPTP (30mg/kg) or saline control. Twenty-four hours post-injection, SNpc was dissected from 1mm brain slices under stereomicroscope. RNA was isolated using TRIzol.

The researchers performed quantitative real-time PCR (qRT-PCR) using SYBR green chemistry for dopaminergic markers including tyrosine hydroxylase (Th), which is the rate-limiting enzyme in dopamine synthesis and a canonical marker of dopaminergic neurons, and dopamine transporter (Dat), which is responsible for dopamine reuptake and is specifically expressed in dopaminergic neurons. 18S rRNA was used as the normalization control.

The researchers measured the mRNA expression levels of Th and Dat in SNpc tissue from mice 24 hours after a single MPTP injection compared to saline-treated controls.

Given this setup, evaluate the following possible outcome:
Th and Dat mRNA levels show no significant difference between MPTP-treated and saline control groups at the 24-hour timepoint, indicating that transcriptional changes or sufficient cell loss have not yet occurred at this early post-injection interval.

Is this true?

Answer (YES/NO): NO